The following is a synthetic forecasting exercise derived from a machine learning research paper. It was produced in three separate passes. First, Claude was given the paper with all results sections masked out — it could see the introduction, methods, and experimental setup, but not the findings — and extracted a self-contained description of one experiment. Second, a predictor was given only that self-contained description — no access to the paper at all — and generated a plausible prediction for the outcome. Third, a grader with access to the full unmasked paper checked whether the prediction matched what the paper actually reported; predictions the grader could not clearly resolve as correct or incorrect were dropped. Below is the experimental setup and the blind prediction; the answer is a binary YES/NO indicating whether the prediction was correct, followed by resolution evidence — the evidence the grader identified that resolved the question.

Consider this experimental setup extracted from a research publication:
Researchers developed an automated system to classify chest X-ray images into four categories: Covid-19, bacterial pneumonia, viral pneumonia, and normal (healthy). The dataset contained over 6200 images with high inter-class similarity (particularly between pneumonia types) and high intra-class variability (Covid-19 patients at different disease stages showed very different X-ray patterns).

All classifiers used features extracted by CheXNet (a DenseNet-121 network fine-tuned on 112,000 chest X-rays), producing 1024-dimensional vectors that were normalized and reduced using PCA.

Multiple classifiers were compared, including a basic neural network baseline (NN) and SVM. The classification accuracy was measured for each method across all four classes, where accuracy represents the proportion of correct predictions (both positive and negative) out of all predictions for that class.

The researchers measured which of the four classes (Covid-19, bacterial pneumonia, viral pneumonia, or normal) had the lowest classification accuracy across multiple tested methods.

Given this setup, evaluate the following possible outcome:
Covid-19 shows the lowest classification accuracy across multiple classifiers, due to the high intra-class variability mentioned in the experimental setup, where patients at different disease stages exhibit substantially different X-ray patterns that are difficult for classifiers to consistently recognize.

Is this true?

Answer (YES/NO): NO